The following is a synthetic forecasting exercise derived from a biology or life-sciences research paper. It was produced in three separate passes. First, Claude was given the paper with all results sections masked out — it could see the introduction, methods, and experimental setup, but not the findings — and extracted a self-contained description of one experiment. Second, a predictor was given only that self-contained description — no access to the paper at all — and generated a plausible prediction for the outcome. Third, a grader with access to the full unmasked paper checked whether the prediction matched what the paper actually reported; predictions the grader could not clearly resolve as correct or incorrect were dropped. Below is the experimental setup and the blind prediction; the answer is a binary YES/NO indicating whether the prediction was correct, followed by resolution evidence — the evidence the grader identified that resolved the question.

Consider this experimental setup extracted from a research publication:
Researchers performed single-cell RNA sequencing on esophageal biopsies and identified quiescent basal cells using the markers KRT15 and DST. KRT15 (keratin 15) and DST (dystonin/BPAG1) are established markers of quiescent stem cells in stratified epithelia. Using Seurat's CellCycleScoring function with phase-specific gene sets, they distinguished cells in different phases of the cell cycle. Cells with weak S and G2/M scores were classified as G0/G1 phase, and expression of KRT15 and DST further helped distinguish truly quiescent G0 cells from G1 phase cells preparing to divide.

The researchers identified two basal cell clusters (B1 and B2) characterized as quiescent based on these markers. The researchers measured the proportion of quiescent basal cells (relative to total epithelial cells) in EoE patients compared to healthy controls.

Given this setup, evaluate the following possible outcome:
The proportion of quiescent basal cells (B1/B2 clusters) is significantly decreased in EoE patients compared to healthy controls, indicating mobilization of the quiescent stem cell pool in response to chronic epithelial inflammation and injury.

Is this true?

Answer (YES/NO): YES